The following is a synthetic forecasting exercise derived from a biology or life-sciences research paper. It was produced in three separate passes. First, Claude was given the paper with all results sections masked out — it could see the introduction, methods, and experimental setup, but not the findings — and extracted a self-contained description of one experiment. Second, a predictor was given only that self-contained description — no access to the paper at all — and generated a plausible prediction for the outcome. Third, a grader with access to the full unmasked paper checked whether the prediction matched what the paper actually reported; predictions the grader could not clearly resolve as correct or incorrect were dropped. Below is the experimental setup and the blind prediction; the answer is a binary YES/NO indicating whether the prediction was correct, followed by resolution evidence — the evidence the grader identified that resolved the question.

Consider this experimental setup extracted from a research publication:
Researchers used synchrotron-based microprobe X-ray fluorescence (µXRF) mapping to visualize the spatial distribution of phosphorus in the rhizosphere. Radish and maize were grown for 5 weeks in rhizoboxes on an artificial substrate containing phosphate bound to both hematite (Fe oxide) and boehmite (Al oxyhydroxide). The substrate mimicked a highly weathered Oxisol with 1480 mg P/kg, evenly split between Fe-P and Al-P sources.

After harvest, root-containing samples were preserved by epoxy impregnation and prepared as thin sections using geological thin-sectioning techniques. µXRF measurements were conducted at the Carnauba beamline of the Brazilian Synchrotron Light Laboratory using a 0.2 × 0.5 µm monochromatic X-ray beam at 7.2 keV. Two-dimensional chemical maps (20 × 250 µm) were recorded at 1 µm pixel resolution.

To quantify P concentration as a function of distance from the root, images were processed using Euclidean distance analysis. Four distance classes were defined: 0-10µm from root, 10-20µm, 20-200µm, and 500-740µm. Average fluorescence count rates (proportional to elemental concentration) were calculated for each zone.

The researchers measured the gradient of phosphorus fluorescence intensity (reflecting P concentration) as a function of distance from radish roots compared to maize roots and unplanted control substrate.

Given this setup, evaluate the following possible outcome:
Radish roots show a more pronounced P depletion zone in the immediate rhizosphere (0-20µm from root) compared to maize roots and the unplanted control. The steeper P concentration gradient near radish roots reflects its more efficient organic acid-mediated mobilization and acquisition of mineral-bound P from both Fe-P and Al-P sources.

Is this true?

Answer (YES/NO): YES